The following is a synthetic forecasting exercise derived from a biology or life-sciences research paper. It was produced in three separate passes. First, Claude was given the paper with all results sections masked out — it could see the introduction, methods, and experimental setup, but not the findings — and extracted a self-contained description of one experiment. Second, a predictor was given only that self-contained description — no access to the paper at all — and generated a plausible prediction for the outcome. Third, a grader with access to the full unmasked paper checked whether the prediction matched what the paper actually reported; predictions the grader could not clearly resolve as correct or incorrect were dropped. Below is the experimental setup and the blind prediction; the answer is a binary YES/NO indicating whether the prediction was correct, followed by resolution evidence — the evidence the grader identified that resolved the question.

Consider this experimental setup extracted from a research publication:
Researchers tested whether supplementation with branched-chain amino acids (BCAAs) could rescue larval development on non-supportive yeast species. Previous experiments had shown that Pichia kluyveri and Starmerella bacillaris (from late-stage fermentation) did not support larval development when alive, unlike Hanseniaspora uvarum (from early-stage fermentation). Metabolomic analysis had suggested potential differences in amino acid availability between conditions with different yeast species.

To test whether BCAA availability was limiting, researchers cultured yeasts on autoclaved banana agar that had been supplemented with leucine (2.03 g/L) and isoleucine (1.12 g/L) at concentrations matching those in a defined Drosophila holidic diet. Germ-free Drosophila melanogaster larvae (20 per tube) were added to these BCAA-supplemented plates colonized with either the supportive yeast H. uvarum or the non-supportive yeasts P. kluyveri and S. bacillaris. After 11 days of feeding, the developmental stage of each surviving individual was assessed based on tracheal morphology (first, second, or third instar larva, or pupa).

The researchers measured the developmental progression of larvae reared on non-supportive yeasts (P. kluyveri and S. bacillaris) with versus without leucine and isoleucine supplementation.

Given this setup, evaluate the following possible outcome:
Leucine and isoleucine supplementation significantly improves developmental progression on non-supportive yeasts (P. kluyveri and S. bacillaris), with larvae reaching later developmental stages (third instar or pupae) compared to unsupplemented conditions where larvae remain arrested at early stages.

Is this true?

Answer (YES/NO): NO